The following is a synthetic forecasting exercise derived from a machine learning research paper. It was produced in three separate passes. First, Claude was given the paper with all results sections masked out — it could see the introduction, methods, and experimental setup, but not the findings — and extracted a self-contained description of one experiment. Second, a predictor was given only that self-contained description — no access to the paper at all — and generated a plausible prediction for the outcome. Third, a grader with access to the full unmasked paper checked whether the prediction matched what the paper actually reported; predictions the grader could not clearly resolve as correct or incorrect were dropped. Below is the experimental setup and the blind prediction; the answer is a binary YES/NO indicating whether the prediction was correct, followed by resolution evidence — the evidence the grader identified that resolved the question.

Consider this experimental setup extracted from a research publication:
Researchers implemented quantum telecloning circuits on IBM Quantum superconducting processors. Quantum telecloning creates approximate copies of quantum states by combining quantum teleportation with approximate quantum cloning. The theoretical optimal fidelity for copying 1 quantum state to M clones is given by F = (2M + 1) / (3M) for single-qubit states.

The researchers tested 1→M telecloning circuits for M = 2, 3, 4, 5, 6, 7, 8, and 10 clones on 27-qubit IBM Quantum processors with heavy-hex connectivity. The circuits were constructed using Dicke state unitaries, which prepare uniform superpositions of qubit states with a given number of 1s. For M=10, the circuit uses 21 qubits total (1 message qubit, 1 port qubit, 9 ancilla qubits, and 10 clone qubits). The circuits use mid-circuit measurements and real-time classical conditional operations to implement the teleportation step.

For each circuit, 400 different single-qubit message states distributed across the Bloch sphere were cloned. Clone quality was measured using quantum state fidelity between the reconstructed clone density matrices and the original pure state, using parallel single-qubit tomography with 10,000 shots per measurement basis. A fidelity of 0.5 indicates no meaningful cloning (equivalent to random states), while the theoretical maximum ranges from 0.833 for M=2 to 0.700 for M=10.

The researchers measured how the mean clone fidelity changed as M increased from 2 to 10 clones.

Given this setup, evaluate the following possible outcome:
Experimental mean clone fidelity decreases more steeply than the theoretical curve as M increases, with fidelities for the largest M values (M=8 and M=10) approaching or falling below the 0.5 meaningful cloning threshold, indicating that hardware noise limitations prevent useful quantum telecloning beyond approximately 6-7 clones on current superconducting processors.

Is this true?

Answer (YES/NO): YES